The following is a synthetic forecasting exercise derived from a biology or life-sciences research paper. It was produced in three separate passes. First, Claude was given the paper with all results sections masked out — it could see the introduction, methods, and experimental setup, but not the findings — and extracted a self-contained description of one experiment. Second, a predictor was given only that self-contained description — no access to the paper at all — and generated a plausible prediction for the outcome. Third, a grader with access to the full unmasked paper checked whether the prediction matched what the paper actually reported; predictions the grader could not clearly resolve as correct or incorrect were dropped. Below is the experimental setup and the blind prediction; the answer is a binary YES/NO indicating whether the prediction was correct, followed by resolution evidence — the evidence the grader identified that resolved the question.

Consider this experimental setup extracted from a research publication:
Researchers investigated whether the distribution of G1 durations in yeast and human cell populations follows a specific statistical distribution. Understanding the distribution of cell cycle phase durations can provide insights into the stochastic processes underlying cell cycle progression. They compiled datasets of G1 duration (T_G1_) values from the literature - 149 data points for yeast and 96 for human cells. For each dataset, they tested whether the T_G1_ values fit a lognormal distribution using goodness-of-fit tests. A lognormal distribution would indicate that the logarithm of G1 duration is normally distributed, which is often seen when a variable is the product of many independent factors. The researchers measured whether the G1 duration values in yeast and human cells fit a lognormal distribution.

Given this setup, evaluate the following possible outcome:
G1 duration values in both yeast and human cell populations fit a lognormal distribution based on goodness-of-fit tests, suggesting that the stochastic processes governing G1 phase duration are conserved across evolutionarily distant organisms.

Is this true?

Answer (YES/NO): YES